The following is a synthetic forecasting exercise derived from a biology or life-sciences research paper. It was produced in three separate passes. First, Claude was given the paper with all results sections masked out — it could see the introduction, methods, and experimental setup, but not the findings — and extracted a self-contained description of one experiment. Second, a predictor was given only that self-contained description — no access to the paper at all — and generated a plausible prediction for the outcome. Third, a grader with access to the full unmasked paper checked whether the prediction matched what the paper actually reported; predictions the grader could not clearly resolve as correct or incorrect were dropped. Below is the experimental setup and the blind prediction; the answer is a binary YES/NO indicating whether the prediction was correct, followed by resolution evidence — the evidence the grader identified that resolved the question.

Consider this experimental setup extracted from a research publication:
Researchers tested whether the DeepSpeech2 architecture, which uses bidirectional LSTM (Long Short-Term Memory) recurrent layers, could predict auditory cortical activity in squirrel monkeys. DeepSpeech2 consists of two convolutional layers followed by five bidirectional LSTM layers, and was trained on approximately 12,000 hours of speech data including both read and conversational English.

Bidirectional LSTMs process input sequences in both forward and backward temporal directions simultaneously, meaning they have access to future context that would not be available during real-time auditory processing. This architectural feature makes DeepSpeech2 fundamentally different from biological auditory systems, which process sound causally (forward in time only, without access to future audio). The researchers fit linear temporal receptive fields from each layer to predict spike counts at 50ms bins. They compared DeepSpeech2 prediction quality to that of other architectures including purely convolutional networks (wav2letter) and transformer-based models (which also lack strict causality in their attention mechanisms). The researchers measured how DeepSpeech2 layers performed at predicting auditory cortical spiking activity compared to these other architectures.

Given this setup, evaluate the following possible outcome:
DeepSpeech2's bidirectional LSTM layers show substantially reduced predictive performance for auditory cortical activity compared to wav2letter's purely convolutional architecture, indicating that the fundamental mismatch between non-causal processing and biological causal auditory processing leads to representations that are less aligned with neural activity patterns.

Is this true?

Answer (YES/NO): NO